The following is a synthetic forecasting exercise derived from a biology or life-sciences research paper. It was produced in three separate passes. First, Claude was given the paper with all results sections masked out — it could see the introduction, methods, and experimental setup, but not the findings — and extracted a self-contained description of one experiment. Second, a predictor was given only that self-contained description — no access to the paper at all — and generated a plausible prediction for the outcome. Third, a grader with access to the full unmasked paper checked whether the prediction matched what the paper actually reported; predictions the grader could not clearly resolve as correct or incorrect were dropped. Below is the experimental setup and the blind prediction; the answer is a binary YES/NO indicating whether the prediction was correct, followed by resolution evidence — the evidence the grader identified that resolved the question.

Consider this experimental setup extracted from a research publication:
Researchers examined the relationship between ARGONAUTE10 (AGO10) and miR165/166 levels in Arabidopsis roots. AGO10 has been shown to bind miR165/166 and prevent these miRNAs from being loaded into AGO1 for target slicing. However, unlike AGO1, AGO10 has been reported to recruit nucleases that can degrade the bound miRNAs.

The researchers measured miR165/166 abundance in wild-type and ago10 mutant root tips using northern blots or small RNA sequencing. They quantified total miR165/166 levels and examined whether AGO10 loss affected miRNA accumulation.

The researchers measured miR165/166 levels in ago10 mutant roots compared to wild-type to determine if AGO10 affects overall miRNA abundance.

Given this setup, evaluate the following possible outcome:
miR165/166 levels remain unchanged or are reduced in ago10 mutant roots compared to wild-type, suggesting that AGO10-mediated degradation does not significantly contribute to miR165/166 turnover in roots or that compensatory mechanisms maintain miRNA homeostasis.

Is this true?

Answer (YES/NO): NO